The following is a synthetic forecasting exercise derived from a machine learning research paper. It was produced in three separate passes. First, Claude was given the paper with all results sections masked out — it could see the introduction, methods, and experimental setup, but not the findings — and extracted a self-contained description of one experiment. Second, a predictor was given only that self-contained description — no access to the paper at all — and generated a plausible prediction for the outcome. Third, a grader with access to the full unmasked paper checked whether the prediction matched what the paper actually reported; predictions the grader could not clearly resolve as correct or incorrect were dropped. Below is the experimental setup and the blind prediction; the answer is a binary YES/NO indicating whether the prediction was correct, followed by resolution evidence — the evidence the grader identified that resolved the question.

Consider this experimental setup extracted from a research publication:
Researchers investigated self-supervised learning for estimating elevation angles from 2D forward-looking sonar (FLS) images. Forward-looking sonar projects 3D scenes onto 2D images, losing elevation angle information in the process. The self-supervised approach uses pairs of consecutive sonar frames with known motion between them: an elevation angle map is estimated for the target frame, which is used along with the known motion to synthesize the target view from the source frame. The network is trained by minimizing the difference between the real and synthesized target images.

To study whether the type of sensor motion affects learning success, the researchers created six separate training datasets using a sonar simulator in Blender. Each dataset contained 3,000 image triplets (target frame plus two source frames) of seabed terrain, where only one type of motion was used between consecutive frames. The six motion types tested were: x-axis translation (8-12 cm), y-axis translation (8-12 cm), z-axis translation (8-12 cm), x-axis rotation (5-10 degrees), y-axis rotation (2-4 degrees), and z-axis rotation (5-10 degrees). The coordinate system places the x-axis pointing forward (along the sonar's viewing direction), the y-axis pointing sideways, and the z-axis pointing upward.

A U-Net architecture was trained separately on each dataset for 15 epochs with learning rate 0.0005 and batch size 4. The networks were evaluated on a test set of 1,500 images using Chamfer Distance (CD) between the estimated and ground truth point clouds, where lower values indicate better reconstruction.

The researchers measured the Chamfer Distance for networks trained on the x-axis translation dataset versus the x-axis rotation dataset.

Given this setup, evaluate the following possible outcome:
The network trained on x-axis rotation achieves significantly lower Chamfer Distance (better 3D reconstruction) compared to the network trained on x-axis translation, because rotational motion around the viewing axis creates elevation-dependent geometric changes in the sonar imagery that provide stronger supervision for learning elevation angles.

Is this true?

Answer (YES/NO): YES